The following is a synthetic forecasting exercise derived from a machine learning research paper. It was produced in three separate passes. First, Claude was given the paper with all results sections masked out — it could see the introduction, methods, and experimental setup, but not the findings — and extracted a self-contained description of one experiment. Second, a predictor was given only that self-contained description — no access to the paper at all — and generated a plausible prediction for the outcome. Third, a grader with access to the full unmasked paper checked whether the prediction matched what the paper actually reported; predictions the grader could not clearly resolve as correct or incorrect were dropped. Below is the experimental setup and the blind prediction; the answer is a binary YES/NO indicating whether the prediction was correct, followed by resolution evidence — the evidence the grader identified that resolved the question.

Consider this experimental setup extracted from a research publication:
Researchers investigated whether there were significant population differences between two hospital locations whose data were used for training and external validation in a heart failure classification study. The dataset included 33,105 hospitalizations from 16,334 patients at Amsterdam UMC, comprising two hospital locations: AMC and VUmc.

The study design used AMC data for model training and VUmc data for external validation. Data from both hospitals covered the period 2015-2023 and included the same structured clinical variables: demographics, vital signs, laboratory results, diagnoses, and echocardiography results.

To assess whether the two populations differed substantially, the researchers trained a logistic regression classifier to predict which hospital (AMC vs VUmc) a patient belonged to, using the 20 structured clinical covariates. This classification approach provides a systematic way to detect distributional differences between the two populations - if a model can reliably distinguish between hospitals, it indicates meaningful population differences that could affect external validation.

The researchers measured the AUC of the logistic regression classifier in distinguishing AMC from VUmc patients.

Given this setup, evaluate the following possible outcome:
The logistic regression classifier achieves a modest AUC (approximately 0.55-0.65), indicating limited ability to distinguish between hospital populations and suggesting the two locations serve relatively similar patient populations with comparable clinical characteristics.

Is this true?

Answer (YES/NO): YES